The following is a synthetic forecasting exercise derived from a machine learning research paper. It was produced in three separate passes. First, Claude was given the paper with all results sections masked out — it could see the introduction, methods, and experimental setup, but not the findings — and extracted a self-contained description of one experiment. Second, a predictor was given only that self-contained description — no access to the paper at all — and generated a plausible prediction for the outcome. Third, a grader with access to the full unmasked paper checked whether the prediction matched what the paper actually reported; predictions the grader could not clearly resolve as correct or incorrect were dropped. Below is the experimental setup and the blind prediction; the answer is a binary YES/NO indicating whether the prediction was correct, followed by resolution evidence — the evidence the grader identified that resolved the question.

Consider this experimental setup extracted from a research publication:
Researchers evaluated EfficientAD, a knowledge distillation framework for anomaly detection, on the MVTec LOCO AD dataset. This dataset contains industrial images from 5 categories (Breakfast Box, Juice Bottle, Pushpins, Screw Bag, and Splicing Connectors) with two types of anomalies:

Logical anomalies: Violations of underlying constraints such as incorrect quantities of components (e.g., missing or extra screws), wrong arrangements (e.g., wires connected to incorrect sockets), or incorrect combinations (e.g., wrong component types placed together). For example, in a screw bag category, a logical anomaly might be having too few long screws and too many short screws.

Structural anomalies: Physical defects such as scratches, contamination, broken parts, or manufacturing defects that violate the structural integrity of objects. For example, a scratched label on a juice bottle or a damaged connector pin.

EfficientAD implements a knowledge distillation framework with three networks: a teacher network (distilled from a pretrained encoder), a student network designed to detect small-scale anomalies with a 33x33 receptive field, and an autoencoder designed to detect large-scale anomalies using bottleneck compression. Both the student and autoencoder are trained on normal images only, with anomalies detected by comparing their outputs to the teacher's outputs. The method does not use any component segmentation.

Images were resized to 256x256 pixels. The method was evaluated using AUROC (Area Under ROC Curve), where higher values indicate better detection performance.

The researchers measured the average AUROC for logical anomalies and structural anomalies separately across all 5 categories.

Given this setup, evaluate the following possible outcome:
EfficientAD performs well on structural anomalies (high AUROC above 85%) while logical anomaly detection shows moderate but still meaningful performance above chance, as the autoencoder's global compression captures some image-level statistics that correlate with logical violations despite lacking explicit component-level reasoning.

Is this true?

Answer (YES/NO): NO